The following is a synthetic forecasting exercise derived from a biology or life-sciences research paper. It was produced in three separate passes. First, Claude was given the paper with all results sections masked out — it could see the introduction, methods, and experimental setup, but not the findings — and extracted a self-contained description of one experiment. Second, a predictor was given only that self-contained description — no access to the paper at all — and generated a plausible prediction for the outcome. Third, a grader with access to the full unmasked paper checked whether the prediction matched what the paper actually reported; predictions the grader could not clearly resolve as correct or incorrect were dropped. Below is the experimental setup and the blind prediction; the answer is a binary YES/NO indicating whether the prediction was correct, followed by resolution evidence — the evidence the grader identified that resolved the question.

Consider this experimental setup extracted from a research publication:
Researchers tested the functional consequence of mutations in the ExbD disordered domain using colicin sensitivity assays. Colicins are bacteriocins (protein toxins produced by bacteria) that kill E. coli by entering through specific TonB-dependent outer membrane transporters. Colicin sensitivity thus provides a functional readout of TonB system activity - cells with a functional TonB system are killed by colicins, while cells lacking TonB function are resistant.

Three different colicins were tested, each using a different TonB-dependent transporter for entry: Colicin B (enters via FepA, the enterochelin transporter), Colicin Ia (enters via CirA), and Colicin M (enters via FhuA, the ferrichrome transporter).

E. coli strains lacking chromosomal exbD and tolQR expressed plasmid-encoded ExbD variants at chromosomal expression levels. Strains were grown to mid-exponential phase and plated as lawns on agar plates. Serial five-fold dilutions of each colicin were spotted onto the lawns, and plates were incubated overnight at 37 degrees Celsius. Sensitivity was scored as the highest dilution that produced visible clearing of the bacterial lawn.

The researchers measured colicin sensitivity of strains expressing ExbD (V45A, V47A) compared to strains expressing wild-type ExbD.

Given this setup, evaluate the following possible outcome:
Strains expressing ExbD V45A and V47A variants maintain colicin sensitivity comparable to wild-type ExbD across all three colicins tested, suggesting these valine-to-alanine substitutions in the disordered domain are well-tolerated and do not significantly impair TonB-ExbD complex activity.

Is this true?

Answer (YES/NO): NO